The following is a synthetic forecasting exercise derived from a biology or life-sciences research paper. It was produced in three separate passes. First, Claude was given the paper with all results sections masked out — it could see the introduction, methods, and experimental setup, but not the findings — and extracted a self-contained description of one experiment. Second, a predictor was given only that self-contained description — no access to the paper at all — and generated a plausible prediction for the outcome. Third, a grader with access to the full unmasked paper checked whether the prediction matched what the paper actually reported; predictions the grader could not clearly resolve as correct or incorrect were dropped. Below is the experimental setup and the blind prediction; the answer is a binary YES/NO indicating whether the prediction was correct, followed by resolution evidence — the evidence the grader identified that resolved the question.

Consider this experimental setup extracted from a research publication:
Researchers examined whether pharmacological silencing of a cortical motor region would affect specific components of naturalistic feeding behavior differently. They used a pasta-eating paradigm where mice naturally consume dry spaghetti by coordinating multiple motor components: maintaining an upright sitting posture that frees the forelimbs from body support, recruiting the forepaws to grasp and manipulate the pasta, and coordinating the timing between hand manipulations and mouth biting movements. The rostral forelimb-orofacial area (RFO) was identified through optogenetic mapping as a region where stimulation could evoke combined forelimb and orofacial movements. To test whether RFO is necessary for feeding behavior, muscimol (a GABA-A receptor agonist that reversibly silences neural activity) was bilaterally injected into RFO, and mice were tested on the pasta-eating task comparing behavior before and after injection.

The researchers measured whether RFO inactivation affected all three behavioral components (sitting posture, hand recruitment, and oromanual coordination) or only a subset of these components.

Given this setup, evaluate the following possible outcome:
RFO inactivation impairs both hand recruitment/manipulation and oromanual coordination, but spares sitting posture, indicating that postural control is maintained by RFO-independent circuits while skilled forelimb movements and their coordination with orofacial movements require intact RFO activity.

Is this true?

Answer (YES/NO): NO